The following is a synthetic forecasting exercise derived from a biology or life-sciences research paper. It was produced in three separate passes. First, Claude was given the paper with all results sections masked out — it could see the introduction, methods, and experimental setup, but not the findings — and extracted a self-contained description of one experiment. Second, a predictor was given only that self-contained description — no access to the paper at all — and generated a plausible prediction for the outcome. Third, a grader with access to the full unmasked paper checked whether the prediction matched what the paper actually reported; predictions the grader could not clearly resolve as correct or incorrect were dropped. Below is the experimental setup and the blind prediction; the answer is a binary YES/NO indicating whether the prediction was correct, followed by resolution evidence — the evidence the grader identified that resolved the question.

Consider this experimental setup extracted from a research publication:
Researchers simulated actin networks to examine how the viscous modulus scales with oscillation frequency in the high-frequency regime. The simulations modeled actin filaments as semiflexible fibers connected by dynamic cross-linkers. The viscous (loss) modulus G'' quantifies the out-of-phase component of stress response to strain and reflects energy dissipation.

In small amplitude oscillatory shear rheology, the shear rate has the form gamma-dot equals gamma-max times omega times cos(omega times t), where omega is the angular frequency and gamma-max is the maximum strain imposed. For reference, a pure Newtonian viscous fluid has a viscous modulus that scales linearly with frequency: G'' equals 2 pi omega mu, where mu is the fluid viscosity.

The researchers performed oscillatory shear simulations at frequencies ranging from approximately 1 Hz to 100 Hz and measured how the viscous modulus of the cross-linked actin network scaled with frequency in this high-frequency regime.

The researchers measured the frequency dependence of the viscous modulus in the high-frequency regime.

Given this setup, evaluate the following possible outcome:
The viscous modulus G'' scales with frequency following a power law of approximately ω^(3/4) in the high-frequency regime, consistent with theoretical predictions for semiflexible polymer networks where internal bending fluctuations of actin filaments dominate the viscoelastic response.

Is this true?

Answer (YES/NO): NO